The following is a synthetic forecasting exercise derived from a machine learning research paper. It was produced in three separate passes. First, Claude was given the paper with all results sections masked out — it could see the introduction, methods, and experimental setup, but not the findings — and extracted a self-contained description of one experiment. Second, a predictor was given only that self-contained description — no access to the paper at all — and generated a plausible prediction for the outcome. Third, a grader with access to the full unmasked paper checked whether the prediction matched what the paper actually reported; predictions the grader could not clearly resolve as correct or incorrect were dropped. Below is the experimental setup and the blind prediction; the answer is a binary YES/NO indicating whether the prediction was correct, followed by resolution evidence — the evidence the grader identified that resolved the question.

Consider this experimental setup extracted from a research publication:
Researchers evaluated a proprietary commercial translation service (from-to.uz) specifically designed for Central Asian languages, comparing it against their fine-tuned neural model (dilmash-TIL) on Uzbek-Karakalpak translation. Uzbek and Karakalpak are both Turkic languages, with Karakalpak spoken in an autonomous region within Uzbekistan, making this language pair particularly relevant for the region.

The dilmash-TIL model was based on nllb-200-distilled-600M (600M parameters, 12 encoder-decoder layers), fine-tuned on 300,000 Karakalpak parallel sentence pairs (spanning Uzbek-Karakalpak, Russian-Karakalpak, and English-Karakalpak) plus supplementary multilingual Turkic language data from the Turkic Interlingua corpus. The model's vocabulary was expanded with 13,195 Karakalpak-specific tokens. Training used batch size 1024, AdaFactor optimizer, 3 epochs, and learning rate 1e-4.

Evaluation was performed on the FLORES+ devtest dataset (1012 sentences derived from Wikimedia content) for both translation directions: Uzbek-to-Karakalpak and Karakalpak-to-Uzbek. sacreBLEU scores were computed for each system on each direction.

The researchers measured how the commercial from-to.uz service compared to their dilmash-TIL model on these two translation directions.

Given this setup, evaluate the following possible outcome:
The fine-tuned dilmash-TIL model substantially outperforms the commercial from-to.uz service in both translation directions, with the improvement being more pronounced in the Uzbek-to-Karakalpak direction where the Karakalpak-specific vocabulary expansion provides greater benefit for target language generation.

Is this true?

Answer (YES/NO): NO